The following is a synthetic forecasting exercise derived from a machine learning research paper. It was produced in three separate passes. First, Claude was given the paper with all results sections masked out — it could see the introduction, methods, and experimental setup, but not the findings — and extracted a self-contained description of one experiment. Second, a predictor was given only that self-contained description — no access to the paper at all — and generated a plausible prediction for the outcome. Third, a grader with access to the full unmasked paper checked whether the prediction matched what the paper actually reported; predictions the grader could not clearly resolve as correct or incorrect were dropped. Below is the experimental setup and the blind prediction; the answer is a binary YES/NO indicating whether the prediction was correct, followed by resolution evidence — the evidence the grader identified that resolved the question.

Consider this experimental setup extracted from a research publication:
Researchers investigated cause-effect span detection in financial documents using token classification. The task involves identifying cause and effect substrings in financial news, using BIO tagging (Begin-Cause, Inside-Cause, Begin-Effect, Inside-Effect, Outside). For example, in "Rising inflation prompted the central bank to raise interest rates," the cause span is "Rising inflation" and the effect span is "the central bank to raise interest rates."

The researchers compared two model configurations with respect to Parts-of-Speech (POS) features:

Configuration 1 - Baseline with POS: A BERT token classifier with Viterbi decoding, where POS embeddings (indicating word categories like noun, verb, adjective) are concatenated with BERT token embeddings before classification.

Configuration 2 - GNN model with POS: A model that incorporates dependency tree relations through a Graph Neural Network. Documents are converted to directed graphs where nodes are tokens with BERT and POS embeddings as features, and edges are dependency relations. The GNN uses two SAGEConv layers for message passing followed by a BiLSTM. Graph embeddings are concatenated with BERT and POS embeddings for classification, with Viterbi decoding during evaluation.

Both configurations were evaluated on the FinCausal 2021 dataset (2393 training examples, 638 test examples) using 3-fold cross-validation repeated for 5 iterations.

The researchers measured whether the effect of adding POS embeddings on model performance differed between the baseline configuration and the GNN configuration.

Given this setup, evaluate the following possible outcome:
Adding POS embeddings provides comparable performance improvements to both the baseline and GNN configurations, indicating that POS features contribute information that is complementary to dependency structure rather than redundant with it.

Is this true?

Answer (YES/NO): NO